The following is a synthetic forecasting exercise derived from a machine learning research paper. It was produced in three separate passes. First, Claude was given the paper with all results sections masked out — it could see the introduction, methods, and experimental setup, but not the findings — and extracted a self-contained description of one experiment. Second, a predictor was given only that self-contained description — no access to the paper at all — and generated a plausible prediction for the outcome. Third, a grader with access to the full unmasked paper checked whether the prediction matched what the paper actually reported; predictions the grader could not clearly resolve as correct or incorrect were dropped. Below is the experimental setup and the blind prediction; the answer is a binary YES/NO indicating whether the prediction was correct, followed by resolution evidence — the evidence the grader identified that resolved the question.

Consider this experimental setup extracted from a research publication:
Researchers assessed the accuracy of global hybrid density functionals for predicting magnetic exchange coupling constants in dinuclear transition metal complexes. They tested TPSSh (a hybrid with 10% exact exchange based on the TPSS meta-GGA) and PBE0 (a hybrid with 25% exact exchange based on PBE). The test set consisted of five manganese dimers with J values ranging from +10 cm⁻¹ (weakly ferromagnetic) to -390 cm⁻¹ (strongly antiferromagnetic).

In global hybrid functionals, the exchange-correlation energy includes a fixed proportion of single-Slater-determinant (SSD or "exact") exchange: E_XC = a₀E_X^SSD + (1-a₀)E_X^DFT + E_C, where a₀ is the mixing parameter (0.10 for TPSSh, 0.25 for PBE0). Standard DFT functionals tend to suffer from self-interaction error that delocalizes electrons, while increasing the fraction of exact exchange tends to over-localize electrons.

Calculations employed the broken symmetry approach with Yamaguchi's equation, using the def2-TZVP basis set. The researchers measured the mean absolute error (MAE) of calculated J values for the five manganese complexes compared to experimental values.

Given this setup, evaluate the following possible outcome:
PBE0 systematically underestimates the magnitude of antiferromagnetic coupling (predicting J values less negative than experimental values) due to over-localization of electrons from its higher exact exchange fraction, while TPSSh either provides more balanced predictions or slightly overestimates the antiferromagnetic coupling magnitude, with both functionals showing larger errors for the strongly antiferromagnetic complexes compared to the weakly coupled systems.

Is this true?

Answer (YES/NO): NO